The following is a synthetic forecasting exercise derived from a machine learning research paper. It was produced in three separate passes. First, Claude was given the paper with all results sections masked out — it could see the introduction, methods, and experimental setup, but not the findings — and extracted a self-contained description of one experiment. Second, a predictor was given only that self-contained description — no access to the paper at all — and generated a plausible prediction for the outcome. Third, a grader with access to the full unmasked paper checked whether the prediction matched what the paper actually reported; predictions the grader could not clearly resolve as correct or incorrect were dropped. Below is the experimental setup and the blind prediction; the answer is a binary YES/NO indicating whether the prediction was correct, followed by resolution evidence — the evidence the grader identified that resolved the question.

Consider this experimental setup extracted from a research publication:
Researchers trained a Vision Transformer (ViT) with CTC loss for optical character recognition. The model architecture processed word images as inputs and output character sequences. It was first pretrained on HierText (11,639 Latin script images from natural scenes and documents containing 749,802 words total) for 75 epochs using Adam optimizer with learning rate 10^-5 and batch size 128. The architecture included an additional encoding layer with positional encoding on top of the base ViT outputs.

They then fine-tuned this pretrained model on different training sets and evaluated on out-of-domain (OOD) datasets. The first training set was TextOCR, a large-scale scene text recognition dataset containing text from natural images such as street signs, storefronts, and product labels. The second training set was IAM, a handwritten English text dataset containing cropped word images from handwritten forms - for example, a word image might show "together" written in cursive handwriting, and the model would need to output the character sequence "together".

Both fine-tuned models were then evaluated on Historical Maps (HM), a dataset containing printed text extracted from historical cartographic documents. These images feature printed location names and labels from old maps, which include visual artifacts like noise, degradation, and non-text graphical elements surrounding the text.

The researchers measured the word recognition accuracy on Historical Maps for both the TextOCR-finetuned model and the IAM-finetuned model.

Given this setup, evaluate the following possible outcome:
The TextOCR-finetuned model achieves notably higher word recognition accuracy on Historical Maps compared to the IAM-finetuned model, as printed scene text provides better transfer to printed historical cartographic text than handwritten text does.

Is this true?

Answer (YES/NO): YES